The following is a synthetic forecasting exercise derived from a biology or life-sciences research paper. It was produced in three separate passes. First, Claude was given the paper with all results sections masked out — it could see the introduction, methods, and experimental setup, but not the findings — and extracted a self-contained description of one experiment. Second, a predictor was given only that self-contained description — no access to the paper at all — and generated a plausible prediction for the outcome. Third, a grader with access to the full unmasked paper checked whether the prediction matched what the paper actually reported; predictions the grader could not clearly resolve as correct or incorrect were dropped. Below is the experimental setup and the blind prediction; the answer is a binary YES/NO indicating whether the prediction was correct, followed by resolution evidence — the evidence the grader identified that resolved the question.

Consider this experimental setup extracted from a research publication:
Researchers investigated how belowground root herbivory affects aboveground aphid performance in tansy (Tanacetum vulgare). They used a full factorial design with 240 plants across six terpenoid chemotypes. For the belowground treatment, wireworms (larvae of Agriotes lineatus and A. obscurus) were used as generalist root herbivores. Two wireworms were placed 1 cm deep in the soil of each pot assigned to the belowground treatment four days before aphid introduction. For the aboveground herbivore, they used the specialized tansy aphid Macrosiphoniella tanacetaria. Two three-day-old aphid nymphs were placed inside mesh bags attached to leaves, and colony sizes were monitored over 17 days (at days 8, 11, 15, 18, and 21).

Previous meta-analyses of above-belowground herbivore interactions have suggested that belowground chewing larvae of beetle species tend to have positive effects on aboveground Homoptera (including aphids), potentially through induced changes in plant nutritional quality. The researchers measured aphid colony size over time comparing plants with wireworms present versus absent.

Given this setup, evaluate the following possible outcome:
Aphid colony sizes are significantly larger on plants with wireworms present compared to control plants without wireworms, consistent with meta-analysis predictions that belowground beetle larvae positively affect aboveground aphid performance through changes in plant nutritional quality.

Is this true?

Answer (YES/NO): NO